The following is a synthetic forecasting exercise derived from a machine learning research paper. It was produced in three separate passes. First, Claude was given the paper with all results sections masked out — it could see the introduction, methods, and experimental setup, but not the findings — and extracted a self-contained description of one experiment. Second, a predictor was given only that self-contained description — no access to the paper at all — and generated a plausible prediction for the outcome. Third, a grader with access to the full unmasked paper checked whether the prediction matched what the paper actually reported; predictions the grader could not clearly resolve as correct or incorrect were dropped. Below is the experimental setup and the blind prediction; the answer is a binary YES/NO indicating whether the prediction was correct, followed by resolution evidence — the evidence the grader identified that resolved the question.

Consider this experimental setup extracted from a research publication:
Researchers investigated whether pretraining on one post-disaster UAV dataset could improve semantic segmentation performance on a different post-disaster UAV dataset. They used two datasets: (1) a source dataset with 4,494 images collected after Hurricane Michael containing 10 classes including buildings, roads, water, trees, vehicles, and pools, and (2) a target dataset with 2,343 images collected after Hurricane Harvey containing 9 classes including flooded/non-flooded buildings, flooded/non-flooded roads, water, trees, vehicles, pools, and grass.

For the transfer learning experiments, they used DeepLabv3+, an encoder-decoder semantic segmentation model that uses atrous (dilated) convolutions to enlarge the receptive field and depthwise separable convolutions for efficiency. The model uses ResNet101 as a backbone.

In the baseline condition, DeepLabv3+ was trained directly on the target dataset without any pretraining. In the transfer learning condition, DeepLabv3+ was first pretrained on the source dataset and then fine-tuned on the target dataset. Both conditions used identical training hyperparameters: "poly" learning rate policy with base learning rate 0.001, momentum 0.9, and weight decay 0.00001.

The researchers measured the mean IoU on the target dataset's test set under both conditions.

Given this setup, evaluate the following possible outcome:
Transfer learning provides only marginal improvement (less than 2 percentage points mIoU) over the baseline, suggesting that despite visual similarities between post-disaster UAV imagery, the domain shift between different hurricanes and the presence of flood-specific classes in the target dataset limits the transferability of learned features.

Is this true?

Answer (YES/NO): NO